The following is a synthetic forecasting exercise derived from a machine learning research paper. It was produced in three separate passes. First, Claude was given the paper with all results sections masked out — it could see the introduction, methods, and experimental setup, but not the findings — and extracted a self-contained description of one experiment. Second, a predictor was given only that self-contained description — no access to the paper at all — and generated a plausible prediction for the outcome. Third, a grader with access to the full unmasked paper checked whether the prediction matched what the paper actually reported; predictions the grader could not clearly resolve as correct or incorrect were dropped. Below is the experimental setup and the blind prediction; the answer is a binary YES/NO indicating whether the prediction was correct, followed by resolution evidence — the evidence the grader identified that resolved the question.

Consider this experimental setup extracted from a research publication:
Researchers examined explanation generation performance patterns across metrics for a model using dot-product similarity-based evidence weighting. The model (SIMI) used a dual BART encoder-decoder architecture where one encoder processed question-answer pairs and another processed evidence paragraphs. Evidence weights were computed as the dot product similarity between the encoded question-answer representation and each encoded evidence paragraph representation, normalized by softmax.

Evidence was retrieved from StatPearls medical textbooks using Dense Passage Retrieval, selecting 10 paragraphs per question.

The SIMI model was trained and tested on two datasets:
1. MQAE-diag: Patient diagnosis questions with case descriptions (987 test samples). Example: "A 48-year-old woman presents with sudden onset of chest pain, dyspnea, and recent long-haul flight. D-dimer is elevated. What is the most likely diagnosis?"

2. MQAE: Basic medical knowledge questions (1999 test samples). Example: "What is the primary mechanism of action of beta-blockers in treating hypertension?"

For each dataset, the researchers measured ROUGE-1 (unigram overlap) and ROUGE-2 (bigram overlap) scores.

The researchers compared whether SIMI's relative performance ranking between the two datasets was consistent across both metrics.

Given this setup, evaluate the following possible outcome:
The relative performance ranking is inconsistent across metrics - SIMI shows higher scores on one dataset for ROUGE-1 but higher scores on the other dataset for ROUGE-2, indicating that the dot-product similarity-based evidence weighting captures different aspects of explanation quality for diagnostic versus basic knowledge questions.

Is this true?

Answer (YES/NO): YES